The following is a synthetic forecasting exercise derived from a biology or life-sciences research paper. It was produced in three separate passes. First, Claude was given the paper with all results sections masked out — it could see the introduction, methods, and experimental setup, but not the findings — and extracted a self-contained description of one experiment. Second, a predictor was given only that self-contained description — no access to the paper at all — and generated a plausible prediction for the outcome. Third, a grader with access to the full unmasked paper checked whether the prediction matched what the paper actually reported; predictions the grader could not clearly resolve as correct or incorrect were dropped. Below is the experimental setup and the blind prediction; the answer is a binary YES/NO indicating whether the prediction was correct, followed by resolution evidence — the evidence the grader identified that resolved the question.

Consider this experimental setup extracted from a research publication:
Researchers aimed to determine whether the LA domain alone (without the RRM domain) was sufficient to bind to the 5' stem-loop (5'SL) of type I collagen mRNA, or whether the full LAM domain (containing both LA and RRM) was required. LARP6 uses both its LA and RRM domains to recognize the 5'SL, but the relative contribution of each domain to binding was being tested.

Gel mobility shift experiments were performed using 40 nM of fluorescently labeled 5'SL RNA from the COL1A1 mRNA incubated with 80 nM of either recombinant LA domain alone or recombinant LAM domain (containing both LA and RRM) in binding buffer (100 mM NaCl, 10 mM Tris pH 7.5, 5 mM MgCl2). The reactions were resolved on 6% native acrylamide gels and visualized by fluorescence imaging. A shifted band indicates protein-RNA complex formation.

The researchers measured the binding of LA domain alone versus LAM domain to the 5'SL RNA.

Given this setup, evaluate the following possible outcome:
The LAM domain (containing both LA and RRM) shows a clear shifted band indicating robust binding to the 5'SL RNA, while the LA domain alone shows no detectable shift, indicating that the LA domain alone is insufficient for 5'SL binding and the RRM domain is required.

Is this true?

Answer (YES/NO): NO